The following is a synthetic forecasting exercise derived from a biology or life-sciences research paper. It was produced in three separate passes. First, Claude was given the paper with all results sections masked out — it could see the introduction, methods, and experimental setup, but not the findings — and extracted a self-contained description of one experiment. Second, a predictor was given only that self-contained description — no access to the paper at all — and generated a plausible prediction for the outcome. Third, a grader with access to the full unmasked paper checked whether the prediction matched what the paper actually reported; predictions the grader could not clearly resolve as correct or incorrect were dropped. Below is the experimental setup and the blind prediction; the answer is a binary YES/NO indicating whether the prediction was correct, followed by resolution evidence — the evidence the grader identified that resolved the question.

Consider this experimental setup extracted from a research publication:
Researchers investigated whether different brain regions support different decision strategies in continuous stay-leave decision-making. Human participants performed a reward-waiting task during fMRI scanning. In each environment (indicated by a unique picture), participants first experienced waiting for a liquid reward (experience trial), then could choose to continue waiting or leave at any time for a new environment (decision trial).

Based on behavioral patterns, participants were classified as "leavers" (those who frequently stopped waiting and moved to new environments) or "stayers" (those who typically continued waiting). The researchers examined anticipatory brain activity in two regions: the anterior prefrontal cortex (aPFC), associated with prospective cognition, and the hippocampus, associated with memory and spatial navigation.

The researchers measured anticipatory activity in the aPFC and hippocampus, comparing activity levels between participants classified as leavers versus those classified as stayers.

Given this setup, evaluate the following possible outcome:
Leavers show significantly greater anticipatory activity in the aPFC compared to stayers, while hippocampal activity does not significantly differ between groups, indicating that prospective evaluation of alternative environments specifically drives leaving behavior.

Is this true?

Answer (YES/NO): NO